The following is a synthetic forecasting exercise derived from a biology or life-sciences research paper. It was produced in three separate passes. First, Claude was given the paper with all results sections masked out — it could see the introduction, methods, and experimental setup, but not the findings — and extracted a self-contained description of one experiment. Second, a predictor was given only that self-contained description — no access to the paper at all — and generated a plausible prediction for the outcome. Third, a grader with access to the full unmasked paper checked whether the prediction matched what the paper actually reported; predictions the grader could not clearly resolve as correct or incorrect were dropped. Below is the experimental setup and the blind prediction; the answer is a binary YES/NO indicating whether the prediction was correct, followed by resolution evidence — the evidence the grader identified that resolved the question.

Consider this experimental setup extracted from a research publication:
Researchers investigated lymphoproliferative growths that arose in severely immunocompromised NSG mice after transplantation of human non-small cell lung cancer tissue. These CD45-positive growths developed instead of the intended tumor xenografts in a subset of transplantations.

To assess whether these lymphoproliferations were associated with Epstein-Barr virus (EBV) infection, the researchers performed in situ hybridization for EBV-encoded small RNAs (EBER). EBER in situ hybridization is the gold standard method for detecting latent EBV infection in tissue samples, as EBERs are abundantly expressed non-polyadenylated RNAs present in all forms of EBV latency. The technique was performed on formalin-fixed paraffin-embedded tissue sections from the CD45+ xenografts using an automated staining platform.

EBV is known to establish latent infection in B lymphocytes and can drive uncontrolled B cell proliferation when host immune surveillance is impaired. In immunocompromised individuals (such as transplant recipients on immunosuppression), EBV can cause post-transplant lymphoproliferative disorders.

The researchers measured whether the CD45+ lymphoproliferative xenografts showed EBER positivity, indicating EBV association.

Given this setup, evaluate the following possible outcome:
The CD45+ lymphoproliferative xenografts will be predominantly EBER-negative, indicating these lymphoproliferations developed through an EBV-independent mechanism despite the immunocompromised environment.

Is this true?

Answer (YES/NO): NO